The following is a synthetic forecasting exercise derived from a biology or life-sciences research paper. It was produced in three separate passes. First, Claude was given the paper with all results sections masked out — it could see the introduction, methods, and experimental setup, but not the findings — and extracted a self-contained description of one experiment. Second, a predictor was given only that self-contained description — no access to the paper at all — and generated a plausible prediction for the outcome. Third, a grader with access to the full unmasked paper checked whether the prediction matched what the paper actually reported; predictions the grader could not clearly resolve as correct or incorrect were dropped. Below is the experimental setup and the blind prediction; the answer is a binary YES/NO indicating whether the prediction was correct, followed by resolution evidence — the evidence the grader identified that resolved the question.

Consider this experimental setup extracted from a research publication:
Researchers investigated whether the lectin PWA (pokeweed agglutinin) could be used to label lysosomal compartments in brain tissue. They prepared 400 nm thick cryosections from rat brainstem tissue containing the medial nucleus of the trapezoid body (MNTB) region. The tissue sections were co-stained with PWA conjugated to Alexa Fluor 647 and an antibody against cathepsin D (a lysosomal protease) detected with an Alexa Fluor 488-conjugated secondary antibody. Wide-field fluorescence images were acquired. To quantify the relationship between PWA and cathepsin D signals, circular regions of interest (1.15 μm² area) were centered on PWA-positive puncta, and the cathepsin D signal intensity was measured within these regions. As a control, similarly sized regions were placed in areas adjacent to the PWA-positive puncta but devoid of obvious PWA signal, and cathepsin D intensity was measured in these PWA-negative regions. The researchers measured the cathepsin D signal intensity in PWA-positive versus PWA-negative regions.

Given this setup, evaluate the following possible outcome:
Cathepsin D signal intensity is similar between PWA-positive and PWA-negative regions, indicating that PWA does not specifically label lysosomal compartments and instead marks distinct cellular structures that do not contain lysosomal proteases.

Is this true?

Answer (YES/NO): NO